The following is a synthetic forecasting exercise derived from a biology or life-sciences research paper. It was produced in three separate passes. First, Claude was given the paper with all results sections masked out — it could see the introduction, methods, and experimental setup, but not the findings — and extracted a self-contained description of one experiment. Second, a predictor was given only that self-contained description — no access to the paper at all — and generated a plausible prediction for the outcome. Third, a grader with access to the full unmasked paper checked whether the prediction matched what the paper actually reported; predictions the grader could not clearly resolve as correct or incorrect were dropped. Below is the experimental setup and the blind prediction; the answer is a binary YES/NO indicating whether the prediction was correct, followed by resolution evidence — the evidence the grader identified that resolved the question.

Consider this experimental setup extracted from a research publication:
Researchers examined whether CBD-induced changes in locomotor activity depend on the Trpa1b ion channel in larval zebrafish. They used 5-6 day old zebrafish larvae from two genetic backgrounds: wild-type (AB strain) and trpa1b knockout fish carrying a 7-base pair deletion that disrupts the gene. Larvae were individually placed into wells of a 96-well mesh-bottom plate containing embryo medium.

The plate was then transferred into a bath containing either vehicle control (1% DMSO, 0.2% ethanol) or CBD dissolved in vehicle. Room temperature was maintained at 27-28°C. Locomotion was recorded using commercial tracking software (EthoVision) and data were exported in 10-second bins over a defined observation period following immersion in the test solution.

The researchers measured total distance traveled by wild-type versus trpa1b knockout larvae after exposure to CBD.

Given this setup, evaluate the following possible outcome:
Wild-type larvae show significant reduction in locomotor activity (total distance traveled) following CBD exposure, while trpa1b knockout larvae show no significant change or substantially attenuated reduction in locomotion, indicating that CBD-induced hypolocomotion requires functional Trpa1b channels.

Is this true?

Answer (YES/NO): NO